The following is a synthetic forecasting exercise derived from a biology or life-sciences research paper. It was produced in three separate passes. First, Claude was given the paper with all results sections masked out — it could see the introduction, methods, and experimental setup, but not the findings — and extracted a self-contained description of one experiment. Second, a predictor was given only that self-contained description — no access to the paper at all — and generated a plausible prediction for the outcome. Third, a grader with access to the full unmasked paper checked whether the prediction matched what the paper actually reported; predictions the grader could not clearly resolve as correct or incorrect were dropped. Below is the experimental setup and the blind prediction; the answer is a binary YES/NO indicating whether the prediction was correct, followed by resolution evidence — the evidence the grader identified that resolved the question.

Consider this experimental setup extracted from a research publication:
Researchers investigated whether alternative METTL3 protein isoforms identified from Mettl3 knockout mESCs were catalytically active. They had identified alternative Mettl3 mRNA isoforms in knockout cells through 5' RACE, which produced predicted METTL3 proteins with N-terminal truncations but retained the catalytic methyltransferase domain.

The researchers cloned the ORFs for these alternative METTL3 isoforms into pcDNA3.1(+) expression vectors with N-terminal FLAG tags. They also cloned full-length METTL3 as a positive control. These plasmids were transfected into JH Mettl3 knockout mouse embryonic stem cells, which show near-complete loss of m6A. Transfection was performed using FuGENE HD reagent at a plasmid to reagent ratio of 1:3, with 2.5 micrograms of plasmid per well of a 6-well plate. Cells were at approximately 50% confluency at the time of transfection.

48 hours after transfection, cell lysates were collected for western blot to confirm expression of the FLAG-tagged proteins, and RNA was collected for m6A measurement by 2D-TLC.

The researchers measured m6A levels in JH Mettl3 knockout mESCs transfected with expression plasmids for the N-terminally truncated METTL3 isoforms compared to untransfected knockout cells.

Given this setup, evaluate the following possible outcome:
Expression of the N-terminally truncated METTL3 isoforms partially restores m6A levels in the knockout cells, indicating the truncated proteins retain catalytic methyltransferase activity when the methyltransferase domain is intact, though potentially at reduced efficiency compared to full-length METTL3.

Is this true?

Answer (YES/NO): NO